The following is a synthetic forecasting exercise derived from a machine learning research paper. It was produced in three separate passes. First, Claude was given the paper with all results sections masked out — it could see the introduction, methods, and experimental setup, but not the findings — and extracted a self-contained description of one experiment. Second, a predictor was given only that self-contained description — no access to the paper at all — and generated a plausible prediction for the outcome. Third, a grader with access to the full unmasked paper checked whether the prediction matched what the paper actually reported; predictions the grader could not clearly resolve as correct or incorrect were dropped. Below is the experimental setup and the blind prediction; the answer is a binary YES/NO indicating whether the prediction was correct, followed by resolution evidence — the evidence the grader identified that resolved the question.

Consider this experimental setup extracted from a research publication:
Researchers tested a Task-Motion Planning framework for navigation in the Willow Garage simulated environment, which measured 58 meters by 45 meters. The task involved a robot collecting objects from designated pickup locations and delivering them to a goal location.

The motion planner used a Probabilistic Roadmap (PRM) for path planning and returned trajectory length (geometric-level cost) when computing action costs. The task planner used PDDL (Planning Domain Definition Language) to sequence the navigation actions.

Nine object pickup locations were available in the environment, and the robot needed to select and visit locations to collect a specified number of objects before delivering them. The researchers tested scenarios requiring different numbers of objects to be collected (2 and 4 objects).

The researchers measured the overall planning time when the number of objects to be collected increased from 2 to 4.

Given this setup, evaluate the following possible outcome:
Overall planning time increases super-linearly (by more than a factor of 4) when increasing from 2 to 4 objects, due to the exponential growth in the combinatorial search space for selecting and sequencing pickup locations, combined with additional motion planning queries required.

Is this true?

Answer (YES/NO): YES